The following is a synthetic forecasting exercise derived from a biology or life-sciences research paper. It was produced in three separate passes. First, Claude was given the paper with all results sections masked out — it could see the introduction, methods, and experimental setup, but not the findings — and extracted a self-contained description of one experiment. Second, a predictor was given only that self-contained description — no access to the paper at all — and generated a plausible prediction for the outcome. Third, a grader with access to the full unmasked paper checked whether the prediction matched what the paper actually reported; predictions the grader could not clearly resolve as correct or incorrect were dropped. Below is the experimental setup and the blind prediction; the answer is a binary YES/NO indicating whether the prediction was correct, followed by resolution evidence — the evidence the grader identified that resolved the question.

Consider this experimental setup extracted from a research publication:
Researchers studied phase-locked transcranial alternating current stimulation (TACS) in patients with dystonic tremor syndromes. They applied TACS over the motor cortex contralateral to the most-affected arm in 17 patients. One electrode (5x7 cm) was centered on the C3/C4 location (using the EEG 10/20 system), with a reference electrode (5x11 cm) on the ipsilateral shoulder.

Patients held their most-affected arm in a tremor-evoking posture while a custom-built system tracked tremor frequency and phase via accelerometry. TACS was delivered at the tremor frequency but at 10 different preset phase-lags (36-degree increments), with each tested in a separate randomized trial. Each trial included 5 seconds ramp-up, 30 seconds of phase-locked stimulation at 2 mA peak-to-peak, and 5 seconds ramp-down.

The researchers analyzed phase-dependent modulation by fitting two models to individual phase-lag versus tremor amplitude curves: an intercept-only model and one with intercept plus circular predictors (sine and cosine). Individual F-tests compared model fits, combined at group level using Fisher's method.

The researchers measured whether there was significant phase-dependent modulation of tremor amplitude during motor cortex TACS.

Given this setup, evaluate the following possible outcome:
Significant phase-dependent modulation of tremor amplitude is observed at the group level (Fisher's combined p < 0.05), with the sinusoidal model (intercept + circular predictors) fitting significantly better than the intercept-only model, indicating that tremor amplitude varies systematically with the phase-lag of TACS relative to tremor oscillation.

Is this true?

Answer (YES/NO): NO